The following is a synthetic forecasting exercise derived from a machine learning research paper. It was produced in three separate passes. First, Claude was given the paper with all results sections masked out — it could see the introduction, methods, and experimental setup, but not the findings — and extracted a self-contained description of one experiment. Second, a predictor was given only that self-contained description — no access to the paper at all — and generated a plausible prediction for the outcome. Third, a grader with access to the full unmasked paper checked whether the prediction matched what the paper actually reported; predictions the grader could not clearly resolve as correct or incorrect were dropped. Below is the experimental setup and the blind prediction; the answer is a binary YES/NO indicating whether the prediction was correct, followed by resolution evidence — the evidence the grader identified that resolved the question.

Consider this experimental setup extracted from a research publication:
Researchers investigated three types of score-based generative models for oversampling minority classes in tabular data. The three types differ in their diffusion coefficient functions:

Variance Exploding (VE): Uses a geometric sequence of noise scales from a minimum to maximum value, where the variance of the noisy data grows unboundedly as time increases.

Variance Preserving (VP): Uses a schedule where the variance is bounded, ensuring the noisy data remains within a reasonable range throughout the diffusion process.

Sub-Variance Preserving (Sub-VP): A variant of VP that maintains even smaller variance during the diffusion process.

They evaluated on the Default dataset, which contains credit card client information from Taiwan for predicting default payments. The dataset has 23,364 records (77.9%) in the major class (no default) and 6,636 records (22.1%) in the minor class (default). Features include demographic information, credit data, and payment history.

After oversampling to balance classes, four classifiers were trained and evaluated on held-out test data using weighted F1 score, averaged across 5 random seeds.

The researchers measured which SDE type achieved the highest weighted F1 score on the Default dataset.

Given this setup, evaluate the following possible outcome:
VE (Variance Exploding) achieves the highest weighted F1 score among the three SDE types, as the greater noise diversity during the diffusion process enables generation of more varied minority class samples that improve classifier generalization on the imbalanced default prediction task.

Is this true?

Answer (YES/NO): NO